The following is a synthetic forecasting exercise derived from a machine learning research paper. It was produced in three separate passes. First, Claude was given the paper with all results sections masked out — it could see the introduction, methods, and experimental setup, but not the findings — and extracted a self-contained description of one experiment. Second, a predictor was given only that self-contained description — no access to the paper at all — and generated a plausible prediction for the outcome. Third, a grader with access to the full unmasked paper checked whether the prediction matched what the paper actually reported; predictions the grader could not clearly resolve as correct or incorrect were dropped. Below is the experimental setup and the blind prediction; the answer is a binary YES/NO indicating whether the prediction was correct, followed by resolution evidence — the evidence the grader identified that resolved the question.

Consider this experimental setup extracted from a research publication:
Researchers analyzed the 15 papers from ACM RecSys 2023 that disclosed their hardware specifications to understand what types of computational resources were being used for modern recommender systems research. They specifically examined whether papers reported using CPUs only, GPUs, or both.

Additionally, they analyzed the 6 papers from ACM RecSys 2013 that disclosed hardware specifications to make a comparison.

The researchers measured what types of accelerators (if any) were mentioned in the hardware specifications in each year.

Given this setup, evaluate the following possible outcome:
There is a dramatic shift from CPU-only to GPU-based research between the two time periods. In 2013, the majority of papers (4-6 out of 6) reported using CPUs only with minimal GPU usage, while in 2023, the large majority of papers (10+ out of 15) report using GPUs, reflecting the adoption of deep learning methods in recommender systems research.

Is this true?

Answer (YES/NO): YES